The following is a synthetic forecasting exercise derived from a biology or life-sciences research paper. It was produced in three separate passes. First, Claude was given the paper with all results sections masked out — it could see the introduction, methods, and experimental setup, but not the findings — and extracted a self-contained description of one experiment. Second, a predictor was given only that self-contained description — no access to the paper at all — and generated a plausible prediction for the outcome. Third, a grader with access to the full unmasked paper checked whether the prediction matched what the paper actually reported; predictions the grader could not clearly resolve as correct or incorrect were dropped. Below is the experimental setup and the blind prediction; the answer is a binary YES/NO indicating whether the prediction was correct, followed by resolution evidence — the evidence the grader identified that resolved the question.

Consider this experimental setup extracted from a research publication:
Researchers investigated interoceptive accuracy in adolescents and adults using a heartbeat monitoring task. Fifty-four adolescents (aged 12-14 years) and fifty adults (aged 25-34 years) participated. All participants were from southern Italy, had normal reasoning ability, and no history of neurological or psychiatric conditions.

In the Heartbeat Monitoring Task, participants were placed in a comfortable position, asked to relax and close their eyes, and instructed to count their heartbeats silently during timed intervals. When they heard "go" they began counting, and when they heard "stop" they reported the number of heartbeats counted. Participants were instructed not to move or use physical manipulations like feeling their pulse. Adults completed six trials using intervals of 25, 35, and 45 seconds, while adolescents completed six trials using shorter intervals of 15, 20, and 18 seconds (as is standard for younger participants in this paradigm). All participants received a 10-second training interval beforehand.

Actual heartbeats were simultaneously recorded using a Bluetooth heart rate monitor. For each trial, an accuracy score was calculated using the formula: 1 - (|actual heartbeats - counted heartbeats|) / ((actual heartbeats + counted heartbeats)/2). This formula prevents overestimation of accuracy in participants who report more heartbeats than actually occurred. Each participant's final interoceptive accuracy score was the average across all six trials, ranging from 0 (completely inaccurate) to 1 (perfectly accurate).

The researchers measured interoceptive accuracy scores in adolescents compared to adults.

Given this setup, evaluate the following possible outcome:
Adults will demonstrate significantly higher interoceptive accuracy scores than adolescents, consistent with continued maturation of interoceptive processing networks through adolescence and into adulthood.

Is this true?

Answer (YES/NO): NO